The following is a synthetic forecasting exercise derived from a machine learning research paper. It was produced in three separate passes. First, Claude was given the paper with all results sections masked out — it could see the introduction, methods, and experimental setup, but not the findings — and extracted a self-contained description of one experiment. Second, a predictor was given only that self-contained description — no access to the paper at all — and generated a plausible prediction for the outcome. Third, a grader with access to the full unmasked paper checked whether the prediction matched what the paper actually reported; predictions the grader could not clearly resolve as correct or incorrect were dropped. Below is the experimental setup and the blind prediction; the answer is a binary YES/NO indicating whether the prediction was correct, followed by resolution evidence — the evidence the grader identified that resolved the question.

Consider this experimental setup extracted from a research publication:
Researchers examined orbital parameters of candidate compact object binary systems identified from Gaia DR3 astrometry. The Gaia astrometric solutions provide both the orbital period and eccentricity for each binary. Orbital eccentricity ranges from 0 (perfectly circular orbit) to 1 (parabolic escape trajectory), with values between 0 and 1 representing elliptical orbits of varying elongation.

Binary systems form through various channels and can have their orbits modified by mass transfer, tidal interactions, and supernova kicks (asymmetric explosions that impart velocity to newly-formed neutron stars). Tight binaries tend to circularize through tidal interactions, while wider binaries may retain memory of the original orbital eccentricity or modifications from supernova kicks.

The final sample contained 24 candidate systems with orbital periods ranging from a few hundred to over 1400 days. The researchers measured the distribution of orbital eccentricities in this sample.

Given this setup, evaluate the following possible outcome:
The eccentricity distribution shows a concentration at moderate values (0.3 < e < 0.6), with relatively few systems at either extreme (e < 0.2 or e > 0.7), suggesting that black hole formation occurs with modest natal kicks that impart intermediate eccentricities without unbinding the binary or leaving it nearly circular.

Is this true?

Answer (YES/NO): NO